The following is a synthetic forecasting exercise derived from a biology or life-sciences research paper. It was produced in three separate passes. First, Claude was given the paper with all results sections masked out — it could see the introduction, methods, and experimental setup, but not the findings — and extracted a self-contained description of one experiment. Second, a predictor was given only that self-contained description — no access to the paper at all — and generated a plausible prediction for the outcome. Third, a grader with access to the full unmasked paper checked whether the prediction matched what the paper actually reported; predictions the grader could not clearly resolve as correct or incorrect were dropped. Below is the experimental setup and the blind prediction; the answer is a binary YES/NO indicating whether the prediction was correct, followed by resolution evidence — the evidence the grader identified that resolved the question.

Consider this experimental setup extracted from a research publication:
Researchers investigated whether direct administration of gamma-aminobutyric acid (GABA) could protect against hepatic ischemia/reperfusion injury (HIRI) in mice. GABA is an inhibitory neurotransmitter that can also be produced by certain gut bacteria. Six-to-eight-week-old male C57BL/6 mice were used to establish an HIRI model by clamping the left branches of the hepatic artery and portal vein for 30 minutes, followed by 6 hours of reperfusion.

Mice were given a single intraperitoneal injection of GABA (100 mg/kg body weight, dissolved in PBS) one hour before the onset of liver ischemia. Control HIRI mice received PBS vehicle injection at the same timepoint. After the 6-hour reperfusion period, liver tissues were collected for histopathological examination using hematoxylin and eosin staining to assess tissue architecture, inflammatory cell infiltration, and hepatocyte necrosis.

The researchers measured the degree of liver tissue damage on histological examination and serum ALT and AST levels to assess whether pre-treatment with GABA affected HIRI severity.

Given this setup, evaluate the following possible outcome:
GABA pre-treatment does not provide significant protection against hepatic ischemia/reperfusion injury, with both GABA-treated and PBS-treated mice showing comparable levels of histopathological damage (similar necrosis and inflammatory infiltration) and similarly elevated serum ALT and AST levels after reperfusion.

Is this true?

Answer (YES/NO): NO